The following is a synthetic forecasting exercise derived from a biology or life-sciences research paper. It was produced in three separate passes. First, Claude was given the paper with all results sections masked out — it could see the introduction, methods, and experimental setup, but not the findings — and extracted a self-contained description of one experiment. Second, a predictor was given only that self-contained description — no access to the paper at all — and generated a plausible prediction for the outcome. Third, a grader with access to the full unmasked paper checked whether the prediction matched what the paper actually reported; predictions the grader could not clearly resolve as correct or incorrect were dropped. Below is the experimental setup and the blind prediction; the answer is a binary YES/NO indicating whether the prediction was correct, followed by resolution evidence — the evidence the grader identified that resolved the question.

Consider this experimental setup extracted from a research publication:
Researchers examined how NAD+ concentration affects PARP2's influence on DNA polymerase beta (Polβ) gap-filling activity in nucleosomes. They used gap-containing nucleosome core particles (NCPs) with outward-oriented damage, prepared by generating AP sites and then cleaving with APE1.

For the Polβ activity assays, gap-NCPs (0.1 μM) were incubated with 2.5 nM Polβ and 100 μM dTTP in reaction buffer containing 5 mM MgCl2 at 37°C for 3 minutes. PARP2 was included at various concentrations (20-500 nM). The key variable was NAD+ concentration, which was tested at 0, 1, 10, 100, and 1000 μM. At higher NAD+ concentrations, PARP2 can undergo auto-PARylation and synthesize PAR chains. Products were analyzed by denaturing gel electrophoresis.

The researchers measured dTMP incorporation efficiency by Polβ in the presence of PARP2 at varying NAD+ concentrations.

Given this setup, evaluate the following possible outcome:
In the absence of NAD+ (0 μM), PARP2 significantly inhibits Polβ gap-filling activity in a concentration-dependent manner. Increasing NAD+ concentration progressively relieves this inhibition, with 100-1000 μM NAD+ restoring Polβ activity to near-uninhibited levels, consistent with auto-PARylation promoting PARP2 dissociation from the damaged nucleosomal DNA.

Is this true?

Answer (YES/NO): NO